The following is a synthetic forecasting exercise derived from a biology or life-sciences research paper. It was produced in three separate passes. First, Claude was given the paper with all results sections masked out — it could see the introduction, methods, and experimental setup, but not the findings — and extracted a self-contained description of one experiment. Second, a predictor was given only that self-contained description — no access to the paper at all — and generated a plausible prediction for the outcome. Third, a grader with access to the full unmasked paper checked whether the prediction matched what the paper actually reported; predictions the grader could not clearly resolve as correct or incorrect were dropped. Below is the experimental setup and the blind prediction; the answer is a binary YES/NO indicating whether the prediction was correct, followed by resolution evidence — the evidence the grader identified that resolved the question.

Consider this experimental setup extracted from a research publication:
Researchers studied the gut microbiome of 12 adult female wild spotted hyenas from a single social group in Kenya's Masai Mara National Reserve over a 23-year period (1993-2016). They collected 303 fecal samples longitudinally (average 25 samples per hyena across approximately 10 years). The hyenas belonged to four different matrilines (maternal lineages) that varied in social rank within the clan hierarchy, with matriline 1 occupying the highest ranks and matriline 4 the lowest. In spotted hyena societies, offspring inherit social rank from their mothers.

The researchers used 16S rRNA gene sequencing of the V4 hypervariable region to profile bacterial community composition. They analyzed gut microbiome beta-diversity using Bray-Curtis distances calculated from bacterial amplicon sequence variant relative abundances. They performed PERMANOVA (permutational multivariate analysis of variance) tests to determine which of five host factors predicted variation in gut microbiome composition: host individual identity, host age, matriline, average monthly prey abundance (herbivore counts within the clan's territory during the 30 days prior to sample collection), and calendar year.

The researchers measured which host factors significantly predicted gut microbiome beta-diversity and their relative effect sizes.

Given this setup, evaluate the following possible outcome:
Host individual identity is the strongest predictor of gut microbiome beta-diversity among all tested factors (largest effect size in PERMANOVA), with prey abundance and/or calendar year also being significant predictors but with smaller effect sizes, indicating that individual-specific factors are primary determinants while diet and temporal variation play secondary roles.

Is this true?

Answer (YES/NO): NO